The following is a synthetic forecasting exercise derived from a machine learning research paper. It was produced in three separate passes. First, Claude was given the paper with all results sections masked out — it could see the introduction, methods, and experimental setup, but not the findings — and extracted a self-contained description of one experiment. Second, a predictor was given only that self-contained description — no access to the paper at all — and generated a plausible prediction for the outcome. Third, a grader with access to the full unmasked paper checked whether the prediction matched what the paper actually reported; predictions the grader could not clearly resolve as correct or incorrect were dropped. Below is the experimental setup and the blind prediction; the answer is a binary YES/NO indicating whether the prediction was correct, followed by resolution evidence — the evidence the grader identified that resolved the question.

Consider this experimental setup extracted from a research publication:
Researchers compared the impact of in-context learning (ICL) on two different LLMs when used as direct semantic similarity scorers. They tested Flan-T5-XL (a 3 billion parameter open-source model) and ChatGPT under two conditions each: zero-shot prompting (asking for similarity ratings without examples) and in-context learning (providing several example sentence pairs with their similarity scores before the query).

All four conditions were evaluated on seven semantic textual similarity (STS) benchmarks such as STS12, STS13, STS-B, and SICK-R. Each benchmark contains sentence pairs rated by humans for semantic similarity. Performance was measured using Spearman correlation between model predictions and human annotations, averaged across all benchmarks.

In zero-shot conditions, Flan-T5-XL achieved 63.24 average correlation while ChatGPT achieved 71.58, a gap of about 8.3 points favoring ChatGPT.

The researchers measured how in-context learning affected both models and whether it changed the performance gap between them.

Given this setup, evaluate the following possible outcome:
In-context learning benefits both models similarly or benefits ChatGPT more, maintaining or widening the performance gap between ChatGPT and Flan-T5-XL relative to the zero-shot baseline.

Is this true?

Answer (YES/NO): NO